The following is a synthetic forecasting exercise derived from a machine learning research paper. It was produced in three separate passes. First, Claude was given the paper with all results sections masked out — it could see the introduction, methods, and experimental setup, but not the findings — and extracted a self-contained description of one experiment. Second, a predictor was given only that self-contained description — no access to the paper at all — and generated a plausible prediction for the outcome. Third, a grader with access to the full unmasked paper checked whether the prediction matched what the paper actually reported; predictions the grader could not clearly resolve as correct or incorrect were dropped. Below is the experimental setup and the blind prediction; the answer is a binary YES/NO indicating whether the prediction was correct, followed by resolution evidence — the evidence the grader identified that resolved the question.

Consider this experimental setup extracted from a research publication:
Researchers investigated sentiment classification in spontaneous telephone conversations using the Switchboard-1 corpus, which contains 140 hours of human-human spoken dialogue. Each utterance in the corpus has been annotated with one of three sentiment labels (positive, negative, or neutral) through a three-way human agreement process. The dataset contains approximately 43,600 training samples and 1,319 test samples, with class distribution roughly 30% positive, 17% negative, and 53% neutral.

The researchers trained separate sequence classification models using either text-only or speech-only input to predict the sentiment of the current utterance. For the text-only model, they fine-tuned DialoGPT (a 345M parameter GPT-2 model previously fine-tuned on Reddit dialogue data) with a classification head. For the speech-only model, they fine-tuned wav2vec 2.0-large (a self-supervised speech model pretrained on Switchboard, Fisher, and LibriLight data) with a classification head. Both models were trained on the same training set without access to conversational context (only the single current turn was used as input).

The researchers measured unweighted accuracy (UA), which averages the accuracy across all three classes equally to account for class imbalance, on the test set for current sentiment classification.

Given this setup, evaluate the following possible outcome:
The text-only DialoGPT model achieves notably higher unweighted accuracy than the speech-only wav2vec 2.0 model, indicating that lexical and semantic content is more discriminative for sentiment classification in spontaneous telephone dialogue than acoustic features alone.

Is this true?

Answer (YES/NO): NO